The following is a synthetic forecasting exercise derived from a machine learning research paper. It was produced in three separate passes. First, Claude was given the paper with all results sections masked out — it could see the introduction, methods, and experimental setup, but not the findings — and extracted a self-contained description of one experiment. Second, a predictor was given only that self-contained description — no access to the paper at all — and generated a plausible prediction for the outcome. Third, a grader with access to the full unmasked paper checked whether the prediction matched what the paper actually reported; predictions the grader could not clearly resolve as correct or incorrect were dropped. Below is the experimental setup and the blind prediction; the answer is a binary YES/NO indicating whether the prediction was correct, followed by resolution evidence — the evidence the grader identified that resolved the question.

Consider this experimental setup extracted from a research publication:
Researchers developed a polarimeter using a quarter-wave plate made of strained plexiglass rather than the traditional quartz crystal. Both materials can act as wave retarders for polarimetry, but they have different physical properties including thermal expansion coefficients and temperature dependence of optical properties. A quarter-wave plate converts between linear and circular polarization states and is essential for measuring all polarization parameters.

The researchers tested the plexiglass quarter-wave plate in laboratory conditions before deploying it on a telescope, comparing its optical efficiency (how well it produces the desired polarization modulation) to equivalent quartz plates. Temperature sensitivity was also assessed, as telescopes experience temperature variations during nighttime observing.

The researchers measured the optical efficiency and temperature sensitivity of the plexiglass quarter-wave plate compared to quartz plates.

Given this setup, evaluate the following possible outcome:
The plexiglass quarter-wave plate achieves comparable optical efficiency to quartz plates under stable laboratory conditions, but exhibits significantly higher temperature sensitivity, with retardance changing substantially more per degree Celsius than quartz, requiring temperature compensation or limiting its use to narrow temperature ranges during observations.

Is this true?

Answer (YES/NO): NO